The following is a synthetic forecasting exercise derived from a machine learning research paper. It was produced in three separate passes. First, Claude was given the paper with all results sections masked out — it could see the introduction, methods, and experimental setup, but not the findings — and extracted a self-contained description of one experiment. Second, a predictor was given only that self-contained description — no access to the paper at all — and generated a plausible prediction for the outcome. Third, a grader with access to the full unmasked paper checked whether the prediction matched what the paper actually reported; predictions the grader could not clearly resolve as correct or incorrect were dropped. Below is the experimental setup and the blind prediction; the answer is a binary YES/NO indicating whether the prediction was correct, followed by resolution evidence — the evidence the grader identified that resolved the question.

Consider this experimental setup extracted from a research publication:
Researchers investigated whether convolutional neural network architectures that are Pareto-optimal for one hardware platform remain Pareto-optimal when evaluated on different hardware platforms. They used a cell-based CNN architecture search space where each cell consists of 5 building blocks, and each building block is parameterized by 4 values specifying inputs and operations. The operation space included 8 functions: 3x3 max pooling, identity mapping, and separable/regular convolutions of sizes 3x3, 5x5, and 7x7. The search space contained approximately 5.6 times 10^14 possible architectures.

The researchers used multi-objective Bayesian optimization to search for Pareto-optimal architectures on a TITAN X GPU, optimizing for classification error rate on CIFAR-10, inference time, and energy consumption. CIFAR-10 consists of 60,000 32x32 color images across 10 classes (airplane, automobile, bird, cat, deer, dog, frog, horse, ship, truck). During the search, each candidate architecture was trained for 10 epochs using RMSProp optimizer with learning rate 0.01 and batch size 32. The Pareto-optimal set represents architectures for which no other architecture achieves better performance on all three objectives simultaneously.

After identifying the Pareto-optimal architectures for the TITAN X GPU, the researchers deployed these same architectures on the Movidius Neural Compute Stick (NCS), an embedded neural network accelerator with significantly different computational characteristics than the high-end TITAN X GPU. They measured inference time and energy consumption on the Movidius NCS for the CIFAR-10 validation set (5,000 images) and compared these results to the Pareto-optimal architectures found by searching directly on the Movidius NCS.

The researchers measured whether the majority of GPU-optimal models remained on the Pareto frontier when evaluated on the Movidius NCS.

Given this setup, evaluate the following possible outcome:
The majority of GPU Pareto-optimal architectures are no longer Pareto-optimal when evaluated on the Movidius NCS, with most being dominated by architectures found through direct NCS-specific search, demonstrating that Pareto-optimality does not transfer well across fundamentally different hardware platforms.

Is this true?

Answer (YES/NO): YES